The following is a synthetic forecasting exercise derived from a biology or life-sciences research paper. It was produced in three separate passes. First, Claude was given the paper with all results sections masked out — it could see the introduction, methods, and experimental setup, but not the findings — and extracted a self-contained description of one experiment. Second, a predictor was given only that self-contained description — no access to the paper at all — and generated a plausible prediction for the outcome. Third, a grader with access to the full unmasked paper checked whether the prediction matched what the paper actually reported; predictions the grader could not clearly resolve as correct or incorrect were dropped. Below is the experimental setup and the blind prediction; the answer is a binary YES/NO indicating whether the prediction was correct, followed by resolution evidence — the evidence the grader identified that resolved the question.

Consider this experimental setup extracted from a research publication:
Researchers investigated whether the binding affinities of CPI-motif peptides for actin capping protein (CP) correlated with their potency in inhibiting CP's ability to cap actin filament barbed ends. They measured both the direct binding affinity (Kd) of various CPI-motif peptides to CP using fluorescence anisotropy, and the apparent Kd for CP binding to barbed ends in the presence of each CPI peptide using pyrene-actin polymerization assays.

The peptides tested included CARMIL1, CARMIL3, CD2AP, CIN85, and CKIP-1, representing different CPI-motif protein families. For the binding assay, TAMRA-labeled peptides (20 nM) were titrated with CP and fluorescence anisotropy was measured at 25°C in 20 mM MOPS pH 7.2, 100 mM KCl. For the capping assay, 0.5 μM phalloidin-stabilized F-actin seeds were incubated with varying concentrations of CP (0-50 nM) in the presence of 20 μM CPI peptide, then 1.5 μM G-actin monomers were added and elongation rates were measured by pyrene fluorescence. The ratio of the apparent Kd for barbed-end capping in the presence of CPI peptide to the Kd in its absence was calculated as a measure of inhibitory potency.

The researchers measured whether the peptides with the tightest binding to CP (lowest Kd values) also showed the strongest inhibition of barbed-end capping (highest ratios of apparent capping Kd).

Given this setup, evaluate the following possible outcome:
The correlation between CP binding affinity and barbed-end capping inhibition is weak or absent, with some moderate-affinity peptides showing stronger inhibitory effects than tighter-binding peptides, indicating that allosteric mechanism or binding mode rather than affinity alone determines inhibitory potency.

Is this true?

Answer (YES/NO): YES